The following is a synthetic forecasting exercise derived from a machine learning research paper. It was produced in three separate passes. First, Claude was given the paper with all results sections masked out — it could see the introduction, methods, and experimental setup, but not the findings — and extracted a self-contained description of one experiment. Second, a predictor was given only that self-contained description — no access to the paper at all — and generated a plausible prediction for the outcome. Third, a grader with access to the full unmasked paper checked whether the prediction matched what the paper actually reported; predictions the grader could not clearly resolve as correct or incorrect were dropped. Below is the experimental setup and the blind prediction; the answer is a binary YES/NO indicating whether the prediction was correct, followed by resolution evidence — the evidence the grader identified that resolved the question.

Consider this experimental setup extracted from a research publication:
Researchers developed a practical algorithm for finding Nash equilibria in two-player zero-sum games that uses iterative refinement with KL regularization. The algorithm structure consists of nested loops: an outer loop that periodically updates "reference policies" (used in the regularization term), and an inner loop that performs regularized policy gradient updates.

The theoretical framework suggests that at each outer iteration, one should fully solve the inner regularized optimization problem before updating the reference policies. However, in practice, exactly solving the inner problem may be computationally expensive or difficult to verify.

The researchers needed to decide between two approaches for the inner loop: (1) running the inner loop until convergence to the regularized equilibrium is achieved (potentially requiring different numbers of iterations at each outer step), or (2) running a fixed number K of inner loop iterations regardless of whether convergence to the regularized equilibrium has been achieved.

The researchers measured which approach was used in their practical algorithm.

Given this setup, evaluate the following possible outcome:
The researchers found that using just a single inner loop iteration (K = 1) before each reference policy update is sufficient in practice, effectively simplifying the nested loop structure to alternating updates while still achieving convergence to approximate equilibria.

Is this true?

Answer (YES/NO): NO